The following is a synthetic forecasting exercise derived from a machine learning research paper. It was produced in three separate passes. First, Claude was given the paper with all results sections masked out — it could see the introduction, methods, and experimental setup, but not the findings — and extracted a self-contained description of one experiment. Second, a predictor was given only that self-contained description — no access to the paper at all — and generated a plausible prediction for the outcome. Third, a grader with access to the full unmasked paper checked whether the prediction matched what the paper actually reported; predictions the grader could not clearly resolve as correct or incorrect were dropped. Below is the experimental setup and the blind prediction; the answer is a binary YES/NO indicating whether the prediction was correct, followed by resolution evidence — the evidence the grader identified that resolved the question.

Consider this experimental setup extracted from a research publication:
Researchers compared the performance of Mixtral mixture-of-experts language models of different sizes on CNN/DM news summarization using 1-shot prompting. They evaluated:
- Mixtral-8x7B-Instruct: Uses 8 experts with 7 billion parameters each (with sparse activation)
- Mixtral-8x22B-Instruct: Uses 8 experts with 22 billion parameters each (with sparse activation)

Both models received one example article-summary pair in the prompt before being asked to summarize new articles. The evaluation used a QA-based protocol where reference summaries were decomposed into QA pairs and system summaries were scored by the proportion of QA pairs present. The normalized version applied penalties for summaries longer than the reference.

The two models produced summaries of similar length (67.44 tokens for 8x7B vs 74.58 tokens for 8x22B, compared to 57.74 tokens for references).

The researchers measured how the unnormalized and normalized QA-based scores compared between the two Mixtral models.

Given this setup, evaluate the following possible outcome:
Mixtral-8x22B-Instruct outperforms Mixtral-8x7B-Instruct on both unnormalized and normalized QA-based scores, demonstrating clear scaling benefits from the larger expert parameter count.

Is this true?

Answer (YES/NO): NO